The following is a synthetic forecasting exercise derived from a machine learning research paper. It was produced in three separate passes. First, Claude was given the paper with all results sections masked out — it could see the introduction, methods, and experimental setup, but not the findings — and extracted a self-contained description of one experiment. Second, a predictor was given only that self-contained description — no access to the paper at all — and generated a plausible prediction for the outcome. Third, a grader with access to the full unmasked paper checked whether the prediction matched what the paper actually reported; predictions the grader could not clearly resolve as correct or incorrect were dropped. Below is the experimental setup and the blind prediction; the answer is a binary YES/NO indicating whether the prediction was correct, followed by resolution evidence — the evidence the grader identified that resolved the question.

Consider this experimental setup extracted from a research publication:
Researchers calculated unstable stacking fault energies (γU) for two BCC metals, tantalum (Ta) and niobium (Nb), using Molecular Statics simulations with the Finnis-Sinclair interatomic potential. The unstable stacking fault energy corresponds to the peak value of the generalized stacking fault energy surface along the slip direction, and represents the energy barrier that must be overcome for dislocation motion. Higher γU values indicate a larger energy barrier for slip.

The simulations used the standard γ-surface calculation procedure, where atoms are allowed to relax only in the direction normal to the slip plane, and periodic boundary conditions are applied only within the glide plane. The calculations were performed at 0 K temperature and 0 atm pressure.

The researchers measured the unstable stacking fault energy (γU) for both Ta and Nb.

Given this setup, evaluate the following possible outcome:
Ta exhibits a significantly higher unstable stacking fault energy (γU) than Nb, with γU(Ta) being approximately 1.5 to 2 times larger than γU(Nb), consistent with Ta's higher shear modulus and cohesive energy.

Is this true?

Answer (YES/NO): NO